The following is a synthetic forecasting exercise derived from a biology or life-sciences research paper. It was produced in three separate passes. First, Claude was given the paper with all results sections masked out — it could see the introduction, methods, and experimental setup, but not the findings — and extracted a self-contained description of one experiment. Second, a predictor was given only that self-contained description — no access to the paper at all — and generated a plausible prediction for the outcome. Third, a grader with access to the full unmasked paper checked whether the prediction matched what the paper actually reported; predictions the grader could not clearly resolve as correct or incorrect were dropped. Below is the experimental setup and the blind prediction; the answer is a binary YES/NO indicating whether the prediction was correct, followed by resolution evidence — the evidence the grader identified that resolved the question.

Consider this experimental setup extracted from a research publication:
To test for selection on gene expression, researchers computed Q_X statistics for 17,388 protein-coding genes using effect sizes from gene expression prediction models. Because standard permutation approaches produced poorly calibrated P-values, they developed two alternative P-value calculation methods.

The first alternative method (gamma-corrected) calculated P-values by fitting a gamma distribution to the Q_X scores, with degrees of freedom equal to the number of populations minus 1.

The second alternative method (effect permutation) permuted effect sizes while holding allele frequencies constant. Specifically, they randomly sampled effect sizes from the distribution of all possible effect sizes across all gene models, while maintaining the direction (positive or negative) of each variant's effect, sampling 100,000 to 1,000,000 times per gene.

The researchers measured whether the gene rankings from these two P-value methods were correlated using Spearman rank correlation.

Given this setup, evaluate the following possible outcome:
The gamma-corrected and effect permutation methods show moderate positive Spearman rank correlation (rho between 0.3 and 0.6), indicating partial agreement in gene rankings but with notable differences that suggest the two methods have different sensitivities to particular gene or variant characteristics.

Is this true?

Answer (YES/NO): NO